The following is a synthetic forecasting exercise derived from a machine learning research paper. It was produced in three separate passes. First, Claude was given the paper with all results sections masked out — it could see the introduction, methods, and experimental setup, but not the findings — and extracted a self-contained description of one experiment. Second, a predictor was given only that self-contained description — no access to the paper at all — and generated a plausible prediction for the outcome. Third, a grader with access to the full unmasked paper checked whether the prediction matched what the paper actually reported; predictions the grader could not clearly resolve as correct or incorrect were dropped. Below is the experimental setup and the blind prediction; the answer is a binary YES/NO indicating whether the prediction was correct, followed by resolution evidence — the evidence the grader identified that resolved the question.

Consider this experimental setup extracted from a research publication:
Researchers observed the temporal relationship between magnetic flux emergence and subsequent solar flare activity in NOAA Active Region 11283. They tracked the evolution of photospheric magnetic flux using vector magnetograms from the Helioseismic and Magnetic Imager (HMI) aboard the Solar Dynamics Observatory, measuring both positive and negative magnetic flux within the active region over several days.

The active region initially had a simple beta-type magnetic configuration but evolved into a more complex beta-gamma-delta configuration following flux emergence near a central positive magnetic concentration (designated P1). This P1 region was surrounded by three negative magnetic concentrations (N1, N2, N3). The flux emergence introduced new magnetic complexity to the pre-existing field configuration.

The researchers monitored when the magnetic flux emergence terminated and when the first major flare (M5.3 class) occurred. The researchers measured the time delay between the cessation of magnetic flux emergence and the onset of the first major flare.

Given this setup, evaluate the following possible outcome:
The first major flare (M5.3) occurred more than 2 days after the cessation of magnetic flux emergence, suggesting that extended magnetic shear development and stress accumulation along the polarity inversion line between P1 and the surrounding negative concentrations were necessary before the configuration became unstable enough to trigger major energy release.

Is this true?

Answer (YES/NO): NO